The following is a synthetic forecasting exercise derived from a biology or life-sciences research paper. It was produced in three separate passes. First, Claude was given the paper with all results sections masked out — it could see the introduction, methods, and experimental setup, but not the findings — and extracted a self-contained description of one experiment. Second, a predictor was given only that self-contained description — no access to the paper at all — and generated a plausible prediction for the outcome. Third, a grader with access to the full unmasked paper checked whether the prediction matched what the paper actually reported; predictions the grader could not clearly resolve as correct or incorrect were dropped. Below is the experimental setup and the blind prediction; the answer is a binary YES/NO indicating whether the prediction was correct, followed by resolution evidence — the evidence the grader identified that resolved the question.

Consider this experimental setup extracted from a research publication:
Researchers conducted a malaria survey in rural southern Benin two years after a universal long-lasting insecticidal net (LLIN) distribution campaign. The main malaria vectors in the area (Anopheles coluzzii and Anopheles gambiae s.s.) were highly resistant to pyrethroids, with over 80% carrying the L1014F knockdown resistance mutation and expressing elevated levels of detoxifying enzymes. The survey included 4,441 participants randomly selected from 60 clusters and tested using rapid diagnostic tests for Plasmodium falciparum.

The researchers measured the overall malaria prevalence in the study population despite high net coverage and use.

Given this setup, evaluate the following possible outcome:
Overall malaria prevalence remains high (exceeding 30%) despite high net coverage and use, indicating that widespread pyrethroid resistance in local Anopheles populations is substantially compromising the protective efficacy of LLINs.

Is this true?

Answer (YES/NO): YES